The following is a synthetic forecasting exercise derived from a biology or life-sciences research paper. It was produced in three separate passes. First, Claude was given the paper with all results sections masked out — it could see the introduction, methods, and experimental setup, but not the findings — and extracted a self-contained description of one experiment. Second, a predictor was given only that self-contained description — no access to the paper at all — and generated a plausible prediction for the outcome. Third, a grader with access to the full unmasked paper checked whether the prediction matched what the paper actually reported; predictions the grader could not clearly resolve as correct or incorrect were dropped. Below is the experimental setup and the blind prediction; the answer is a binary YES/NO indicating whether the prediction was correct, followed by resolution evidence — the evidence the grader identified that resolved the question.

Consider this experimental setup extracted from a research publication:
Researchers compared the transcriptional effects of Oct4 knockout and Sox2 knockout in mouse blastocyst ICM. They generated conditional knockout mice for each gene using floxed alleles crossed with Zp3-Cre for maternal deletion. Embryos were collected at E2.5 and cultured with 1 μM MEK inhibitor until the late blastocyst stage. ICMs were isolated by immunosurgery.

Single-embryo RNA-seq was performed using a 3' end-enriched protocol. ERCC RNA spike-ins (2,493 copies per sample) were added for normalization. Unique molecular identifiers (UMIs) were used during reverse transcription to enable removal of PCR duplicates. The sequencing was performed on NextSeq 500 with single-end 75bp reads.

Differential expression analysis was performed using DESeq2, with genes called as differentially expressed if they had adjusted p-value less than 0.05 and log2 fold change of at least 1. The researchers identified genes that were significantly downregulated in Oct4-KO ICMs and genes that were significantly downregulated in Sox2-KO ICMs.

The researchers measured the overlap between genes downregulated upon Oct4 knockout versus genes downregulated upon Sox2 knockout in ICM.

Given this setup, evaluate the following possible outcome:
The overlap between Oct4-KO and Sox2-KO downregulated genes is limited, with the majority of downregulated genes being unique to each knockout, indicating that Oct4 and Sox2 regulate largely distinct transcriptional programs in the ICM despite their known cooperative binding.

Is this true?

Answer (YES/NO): NO